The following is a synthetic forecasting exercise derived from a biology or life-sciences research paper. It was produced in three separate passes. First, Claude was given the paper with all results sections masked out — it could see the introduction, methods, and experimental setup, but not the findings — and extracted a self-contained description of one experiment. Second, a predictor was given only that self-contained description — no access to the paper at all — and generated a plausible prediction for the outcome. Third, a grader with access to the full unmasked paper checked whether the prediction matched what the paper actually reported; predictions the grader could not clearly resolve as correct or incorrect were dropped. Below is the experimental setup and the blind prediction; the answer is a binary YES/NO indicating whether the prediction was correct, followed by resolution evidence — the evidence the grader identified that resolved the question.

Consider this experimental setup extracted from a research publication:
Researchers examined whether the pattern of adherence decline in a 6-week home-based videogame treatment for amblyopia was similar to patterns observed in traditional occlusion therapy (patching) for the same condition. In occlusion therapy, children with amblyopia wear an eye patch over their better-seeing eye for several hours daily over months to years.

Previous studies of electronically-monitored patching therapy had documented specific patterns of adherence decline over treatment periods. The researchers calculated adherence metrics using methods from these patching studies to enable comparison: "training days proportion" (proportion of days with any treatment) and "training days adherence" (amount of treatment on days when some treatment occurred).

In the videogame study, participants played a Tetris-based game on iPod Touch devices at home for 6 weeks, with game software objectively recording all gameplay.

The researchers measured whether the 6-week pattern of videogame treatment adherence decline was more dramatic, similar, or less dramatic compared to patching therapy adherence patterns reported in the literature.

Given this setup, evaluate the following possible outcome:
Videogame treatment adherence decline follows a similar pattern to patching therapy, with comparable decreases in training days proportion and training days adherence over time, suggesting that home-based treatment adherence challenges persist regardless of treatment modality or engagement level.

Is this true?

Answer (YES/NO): NO